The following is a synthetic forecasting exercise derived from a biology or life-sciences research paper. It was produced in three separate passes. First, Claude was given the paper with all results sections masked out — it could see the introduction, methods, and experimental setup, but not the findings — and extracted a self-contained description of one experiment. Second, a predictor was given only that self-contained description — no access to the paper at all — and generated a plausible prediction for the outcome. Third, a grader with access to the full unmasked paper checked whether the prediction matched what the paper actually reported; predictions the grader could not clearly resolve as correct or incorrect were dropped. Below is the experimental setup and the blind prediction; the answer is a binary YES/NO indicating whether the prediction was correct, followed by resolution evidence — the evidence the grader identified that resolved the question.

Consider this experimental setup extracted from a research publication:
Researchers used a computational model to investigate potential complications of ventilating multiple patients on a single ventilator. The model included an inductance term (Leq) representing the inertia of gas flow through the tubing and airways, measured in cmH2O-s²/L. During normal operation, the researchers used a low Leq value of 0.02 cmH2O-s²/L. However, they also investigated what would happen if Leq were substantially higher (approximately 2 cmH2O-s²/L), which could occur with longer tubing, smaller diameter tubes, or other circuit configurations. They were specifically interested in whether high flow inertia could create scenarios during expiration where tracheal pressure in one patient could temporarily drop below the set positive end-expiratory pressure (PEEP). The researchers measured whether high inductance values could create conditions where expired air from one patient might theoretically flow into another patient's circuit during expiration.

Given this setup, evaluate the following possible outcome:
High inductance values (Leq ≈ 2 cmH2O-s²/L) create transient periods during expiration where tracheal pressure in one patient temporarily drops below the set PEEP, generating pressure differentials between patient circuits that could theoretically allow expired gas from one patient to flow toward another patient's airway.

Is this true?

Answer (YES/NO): YES